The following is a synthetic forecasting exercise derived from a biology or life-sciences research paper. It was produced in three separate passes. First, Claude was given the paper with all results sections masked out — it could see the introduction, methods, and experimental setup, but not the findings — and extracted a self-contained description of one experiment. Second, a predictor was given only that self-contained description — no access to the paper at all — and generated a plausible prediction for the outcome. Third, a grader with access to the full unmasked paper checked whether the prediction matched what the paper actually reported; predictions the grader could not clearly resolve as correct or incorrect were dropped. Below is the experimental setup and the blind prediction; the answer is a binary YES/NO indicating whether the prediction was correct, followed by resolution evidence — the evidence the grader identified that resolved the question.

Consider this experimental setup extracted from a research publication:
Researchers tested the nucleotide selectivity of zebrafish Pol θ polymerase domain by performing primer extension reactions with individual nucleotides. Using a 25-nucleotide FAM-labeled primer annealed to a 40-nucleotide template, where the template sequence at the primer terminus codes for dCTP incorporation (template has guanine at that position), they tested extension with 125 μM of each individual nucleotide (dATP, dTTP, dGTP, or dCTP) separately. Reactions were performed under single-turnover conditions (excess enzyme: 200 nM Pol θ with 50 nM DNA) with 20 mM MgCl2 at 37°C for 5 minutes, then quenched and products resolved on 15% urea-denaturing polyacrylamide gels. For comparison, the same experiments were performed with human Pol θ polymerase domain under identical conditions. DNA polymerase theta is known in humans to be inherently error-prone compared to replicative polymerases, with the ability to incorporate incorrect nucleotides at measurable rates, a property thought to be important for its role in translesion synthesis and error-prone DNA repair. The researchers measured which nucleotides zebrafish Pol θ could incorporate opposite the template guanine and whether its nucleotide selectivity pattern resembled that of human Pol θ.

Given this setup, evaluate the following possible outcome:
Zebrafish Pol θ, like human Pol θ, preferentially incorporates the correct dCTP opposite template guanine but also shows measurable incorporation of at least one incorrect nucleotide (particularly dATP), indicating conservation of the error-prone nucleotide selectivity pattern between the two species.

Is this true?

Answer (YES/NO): YES